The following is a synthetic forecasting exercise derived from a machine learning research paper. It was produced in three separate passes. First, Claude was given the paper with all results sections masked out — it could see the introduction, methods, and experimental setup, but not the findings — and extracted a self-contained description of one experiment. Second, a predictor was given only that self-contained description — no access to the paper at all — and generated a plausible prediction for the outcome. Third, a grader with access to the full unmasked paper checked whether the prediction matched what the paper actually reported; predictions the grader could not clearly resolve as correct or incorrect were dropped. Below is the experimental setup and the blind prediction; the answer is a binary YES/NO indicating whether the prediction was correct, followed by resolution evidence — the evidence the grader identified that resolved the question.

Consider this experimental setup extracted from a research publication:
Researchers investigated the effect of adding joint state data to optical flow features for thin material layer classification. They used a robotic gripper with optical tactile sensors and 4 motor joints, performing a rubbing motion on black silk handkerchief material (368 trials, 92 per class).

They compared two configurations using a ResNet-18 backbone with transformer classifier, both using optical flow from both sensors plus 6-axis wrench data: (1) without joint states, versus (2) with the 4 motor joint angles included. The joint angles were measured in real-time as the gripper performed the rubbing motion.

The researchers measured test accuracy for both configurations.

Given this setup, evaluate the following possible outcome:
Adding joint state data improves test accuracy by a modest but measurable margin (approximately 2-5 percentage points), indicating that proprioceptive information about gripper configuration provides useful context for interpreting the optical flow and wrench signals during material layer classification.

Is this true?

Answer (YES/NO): NO